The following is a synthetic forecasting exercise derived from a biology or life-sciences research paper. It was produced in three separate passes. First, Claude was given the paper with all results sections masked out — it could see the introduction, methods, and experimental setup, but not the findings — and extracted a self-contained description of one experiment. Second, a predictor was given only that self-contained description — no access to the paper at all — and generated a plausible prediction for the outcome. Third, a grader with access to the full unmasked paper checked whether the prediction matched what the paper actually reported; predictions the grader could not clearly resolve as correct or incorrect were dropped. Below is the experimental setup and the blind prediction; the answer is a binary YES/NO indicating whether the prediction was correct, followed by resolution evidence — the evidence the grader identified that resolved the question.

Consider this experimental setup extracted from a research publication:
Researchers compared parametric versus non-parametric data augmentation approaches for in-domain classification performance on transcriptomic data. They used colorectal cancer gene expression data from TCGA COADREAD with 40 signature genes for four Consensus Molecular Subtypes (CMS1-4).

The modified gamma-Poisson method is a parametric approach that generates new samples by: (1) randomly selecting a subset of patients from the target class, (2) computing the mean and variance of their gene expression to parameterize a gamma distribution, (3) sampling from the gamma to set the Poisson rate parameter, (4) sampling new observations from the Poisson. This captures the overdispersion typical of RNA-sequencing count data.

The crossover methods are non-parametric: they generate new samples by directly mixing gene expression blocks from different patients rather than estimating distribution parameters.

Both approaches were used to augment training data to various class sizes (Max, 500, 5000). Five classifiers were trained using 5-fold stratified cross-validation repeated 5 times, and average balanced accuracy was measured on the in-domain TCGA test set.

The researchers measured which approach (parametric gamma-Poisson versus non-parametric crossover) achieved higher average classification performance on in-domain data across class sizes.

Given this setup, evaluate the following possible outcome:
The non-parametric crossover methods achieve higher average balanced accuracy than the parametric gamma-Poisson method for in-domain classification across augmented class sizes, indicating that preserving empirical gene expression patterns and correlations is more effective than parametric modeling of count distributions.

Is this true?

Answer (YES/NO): NO